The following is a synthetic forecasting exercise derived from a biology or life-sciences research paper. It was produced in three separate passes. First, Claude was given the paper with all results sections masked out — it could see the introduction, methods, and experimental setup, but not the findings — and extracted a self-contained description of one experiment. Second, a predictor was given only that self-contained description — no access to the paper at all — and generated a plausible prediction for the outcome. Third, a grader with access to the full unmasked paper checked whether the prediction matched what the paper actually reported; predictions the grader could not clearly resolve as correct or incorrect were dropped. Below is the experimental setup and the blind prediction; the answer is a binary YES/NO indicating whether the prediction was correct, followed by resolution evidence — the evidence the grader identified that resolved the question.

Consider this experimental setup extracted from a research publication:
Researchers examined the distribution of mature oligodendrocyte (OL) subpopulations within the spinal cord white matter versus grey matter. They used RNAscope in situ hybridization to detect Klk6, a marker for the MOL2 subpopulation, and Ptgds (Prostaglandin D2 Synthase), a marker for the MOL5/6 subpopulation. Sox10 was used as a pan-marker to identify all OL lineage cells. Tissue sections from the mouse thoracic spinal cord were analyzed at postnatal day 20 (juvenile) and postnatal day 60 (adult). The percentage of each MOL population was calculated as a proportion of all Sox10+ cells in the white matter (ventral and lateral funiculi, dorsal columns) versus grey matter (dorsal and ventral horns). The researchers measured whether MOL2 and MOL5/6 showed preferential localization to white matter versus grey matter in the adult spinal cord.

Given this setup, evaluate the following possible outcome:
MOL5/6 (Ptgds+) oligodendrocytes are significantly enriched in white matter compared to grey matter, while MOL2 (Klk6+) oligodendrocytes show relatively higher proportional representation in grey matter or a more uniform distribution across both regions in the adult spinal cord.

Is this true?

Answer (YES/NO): NO